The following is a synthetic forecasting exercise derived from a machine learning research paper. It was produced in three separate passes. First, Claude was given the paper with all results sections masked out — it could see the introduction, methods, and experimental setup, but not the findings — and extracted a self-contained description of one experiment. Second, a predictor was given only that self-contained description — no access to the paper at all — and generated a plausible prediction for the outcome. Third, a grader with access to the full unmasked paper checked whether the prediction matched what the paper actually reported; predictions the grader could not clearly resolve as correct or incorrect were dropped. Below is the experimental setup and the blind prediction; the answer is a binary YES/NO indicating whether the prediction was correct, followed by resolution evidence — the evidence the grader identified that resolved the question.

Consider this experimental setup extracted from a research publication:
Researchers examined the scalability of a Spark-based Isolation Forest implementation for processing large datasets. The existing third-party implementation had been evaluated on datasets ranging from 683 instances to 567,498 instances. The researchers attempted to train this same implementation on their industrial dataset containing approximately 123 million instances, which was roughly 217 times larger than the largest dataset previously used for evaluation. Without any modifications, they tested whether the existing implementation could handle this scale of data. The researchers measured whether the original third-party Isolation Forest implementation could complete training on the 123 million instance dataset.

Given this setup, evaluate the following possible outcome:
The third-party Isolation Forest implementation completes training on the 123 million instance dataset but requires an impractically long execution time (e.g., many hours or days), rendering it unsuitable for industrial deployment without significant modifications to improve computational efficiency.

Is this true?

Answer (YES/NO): NO